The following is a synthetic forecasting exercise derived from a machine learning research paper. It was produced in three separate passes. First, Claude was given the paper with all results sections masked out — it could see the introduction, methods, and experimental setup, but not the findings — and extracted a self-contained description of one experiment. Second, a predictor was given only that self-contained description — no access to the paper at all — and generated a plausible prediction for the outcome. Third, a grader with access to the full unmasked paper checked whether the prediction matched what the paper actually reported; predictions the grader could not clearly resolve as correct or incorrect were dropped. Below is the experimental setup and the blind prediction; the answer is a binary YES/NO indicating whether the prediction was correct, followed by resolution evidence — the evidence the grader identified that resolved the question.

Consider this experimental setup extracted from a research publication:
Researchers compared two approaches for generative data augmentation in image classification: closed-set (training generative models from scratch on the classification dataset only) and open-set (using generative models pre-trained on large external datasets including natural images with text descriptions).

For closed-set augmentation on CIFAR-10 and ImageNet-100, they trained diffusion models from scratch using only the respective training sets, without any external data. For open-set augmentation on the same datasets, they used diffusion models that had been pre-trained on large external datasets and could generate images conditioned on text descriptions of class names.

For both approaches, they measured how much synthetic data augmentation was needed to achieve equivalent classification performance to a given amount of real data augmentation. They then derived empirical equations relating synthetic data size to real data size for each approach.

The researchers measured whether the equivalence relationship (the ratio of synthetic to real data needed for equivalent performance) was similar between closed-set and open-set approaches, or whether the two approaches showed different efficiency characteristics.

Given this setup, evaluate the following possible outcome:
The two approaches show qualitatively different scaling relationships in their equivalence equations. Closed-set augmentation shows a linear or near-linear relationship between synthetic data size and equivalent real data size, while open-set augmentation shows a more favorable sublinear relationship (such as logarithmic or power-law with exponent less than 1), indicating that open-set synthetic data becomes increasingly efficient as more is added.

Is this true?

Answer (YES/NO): NO